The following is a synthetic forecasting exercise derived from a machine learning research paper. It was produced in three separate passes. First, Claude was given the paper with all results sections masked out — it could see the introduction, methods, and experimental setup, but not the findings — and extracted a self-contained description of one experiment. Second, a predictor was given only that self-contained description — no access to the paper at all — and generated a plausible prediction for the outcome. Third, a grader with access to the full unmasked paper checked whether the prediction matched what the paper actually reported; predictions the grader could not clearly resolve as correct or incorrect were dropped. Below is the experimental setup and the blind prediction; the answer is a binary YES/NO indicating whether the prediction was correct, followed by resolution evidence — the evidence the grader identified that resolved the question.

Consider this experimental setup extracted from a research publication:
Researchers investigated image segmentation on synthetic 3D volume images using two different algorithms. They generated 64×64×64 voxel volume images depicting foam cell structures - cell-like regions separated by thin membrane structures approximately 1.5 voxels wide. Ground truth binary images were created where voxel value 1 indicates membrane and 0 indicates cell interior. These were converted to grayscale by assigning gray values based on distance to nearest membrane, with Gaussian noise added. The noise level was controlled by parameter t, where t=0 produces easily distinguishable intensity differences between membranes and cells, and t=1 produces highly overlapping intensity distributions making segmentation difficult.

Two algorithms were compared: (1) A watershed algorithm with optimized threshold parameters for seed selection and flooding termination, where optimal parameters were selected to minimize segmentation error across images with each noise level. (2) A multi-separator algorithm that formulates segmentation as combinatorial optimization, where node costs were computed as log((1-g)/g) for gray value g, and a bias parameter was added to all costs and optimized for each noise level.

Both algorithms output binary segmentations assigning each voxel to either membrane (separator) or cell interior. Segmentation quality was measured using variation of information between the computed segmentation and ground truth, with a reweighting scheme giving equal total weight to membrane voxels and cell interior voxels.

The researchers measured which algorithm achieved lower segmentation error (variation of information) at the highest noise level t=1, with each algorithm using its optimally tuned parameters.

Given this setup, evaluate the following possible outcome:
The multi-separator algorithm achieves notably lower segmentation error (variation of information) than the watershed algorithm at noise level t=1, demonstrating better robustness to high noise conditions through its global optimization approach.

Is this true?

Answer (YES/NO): NO